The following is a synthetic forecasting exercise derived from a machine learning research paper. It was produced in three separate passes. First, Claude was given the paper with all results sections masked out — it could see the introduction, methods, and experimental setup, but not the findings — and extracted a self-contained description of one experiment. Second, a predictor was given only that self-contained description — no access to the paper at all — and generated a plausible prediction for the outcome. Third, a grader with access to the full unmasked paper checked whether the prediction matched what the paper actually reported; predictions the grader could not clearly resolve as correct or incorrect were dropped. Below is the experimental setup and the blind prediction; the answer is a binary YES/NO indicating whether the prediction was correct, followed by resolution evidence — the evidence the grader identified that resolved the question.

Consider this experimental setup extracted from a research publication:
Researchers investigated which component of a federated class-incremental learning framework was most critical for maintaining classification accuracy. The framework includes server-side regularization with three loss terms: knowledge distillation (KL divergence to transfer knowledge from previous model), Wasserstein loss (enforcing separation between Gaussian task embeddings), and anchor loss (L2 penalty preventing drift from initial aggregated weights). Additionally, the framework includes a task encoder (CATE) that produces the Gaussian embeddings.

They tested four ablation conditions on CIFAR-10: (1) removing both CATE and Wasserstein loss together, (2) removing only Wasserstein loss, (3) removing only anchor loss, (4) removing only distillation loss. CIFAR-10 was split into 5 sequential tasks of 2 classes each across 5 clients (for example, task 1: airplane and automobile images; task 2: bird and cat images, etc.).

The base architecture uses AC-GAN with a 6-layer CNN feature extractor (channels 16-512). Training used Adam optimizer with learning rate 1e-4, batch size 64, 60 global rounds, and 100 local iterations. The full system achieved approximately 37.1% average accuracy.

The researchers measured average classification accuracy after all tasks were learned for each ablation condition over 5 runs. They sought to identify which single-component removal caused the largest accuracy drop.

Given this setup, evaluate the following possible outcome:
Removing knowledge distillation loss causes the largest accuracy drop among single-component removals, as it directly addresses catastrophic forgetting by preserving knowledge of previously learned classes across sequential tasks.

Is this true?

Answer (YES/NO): NO